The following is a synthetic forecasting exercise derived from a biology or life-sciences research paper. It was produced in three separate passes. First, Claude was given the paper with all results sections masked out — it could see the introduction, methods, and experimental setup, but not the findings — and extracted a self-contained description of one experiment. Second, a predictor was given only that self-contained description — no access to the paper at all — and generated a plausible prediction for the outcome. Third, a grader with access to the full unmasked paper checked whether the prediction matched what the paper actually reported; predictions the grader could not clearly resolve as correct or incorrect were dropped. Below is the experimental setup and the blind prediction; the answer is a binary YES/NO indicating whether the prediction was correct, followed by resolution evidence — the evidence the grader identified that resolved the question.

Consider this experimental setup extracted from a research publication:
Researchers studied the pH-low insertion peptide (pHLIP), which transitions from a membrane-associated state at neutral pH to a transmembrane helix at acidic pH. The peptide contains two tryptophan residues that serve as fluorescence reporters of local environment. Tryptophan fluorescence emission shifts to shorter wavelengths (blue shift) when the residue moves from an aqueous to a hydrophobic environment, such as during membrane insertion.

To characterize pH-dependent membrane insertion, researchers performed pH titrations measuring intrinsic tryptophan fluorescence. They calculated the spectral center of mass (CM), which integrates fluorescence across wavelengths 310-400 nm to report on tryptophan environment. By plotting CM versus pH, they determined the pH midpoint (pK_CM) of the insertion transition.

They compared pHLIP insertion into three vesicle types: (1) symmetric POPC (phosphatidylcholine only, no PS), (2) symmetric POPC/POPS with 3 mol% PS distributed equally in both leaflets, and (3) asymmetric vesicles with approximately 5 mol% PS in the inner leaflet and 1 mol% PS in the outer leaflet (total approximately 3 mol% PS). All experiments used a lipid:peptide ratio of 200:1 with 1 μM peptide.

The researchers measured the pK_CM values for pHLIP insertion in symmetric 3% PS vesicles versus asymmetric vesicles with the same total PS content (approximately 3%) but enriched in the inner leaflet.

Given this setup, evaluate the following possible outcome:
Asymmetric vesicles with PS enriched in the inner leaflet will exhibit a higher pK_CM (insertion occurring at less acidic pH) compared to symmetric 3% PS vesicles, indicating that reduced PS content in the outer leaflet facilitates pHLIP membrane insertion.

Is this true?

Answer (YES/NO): YES